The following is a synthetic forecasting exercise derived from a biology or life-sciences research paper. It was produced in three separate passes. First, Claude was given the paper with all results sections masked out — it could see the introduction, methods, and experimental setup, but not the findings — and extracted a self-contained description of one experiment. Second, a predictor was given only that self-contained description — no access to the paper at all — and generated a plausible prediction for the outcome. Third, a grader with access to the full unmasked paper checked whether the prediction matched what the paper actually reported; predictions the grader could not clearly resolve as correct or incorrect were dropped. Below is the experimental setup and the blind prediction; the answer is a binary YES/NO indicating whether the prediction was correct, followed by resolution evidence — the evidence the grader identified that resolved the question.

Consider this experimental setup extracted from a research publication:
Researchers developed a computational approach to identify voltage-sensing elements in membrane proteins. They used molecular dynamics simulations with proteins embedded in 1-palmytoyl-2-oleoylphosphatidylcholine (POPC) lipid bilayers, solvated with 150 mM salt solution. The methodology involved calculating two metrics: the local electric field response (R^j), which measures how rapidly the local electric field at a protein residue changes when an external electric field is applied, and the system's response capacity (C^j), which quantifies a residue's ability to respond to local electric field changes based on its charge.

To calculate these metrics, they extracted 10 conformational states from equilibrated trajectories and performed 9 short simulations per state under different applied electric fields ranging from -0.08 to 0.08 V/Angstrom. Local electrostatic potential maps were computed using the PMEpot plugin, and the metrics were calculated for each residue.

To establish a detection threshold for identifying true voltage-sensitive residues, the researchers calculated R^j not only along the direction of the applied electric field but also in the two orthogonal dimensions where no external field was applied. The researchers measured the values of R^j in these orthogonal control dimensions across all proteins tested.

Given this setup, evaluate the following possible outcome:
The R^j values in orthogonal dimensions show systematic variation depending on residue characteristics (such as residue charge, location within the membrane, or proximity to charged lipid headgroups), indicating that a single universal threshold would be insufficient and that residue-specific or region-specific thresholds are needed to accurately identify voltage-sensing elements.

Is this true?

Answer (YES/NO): NO